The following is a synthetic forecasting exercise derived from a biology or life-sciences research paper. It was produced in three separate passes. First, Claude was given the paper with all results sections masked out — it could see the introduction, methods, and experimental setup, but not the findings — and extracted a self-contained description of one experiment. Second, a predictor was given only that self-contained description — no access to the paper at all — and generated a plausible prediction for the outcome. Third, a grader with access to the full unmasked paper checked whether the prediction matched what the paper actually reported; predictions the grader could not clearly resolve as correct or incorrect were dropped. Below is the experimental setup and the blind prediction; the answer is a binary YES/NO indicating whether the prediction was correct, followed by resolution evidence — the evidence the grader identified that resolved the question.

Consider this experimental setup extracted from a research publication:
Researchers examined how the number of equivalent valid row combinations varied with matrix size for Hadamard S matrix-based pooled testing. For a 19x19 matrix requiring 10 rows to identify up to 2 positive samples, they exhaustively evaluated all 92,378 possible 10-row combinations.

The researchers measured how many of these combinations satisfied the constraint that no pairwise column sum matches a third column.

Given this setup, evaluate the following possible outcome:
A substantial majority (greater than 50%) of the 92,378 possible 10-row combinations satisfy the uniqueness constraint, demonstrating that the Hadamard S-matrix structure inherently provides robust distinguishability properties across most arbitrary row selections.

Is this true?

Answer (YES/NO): NO